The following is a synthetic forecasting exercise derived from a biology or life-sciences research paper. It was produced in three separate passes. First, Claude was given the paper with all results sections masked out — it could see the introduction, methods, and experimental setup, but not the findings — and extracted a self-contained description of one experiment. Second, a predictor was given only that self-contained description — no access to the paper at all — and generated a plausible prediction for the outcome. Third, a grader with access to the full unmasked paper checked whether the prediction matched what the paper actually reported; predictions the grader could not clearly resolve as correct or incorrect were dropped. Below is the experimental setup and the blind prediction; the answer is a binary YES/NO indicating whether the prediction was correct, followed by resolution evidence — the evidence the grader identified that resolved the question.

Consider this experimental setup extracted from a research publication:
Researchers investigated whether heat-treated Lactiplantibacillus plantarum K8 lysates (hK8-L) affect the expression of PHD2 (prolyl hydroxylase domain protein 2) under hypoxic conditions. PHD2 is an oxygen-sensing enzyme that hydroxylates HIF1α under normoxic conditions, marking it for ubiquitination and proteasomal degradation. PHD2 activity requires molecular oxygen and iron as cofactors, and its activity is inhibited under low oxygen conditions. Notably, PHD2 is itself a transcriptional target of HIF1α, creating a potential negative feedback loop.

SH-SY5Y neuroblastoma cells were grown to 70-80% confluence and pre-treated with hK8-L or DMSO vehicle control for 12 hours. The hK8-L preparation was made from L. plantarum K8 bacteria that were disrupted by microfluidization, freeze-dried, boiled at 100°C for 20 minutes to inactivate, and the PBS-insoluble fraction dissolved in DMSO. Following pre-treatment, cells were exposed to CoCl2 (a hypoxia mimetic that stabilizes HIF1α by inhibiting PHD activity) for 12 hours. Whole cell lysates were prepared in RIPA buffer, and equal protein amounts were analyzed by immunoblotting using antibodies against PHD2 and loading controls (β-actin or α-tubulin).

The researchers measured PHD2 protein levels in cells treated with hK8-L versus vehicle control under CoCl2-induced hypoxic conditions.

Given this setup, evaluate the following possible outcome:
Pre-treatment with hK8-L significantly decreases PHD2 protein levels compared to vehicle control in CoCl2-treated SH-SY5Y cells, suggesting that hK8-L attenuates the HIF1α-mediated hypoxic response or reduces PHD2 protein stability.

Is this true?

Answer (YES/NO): YES